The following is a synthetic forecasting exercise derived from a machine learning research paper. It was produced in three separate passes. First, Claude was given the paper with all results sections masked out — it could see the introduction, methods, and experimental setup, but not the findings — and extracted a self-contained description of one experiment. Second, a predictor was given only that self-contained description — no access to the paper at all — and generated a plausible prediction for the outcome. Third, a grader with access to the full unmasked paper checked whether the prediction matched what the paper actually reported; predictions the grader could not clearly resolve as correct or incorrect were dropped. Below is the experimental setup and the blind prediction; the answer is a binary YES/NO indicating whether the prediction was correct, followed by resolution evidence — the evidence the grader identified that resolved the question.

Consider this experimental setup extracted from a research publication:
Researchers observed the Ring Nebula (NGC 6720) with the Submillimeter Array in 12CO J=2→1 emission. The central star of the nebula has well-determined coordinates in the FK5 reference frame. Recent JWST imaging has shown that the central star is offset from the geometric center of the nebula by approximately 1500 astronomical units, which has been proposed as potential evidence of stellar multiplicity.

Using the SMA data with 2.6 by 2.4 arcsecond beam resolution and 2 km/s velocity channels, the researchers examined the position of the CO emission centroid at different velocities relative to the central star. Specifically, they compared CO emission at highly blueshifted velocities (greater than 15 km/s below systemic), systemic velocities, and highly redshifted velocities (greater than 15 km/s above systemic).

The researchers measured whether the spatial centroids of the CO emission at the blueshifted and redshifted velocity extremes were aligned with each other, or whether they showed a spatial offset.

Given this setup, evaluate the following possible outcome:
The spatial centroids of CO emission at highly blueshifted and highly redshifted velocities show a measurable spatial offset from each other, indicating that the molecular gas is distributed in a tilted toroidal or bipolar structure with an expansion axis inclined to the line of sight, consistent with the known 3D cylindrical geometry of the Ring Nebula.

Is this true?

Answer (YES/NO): NO